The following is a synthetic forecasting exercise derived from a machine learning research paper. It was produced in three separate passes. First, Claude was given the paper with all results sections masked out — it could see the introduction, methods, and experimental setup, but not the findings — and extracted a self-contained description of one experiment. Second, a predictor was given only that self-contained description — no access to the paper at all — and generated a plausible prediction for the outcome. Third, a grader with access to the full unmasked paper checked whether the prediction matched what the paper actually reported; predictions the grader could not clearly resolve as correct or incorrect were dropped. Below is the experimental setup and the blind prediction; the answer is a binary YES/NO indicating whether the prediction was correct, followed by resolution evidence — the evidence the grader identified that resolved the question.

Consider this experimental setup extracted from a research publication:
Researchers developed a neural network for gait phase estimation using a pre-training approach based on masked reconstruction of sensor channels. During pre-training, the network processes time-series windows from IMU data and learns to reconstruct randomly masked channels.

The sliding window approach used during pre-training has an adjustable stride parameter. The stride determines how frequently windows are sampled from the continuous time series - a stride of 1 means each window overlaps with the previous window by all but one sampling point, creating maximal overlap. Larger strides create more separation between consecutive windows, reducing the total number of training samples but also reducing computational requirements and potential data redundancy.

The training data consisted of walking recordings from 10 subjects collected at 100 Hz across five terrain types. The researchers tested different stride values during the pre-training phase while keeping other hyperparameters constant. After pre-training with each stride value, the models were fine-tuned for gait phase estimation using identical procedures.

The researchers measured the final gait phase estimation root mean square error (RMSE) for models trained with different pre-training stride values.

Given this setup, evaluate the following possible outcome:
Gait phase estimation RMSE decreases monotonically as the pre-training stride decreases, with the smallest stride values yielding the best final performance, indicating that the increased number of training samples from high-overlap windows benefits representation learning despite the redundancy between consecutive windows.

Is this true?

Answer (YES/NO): NO